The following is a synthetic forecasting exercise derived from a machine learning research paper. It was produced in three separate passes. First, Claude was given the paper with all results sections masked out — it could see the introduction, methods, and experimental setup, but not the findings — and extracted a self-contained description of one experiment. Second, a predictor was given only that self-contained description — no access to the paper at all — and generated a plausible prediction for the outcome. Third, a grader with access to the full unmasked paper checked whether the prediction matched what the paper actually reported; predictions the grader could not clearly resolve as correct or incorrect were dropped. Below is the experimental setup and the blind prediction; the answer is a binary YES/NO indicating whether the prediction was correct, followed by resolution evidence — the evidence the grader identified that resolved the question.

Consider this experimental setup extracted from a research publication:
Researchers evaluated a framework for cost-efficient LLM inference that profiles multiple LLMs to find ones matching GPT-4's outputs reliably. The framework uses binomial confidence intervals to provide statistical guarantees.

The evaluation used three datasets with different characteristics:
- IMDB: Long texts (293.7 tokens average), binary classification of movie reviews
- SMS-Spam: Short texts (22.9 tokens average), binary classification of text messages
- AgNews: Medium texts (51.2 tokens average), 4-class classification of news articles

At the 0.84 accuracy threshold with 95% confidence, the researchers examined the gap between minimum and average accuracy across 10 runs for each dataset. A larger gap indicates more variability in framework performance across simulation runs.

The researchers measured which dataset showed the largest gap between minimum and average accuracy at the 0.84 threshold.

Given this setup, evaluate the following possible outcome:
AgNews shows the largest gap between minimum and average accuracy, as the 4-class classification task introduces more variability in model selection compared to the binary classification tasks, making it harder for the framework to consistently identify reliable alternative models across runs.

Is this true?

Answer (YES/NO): NO